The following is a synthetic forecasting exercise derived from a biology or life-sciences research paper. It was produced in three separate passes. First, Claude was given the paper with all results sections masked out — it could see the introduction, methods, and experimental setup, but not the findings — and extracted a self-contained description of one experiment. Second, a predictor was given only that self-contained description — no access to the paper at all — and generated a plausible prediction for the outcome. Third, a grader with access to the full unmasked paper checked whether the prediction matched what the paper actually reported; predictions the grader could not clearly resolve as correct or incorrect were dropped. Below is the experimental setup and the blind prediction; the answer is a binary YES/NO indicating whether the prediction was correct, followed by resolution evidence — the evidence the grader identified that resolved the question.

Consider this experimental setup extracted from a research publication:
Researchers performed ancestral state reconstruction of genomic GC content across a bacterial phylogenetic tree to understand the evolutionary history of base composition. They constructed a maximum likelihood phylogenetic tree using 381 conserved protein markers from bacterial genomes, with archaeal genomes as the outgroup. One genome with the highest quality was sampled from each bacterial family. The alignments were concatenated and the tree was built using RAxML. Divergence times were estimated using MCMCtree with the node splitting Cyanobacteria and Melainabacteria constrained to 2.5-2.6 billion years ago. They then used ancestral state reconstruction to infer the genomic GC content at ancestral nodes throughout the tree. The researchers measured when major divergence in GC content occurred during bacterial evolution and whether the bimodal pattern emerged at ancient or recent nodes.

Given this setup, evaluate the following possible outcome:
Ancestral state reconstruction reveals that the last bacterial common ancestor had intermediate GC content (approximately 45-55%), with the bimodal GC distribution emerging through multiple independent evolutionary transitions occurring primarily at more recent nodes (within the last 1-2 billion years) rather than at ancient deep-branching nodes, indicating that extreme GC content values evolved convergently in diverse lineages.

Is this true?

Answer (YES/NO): NO